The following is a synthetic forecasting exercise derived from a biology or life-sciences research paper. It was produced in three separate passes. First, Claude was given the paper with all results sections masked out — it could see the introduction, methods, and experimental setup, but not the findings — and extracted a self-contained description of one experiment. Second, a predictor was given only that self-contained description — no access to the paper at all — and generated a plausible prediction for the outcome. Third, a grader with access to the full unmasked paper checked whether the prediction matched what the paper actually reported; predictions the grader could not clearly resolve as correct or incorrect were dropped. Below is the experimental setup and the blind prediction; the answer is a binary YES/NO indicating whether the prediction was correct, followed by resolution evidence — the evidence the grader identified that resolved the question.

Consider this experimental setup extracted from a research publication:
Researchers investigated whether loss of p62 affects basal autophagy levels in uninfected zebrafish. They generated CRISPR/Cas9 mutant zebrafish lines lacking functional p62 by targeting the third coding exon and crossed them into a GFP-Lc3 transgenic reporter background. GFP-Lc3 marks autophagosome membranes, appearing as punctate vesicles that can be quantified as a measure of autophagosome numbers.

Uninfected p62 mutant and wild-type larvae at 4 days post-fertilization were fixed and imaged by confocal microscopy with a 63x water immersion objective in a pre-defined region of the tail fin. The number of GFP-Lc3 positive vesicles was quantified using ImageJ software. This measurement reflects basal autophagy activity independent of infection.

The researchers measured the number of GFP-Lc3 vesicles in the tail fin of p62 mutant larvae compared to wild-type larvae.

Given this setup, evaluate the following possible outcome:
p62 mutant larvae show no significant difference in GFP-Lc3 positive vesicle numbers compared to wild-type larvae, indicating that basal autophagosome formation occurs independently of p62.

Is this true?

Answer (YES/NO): NO